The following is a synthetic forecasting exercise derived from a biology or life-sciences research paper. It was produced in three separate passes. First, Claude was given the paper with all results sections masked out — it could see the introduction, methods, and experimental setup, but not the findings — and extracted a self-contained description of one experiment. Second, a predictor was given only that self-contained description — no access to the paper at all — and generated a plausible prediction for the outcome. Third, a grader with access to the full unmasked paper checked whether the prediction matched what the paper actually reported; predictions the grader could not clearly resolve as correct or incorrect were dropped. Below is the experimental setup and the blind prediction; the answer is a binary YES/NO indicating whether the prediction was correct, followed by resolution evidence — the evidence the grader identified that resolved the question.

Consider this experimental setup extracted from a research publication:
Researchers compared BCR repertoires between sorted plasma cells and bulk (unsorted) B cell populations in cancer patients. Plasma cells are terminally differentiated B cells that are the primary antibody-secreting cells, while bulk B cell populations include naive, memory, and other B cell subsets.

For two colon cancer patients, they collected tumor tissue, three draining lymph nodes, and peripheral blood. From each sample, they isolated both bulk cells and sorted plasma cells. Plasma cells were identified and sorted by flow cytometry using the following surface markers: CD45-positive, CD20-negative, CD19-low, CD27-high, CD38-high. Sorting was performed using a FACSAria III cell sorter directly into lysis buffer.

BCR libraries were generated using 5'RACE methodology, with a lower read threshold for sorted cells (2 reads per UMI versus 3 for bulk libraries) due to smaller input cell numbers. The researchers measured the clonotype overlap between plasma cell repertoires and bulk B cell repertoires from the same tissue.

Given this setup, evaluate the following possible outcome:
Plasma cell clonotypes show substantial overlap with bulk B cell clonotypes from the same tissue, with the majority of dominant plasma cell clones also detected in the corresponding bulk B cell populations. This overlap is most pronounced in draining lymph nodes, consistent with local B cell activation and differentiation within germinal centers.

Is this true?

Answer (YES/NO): NO